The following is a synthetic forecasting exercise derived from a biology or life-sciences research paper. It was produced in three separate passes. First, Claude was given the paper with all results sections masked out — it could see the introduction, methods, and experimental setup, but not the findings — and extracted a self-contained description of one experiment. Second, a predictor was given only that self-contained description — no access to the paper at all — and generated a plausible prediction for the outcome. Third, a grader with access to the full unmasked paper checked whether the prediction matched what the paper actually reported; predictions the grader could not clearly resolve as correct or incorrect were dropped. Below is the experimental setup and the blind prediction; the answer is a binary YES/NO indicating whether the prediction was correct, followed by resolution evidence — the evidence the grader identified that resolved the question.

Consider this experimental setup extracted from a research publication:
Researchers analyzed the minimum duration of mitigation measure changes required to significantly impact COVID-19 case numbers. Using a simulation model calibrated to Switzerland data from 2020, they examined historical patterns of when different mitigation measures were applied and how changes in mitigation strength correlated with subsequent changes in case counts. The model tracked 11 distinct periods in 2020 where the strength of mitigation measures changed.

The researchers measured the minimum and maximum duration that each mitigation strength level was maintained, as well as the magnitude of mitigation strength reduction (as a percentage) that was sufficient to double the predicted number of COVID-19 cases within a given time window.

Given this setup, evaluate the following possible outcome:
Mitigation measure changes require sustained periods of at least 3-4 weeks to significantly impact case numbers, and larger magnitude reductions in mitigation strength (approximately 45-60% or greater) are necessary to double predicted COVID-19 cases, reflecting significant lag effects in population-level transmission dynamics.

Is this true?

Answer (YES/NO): NO